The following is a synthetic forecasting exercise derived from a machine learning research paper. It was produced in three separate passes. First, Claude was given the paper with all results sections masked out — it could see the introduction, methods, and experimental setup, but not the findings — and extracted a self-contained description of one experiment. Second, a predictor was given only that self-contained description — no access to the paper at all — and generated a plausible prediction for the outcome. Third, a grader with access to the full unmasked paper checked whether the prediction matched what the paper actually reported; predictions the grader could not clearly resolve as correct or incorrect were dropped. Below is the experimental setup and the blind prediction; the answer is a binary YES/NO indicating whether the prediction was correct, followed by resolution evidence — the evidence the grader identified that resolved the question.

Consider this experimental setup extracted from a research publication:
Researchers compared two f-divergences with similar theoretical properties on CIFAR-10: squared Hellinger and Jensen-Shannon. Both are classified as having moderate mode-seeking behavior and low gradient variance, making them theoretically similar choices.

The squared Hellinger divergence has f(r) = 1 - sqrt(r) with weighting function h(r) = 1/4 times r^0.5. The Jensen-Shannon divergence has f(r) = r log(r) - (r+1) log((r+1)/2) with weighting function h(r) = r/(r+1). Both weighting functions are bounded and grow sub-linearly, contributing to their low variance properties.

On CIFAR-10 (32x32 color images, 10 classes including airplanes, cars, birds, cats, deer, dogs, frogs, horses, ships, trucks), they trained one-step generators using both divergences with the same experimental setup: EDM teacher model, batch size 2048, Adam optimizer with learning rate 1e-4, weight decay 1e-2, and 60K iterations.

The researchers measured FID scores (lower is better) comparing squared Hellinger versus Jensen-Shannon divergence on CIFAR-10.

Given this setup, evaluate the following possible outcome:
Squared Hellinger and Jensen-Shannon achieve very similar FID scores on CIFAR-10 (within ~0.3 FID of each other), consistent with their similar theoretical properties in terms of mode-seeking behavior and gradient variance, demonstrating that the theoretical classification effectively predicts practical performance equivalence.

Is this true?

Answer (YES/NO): YES